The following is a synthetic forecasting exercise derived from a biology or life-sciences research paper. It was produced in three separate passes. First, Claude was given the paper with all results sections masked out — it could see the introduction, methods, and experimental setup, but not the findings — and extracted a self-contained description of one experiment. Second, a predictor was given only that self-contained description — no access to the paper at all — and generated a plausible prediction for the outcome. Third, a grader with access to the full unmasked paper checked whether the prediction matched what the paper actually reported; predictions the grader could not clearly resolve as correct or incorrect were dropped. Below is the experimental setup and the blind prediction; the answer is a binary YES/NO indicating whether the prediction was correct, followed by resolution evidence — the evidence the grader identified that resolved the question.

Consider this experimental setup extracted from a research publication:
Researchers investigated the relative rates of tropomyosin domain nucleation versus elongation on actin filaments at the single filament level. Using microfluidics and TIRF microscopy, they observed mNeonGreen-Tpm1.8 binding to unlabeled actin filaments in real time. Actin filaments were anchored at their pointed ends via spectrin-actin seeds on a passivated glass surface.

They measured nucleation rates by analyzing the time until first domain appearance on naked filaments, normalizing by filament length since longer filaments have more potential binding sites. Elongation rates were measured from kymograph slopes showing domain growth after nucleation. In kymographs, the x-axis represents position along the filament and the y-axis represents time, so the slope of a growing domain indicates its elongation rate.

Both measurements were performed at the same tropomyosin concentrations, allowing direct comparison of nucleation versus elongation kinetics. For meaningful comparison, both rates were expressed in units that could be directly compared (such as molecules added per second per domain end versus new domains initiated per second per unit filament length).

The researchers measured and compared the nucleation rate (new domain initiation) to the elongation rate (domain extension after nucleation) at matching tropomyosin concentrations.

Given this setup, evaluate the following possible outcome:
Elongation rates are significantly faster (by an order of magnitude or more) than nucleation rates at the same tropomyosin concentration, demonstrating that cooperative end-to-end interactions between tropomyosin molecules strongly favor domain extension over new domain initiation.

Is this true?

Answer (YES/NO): YES